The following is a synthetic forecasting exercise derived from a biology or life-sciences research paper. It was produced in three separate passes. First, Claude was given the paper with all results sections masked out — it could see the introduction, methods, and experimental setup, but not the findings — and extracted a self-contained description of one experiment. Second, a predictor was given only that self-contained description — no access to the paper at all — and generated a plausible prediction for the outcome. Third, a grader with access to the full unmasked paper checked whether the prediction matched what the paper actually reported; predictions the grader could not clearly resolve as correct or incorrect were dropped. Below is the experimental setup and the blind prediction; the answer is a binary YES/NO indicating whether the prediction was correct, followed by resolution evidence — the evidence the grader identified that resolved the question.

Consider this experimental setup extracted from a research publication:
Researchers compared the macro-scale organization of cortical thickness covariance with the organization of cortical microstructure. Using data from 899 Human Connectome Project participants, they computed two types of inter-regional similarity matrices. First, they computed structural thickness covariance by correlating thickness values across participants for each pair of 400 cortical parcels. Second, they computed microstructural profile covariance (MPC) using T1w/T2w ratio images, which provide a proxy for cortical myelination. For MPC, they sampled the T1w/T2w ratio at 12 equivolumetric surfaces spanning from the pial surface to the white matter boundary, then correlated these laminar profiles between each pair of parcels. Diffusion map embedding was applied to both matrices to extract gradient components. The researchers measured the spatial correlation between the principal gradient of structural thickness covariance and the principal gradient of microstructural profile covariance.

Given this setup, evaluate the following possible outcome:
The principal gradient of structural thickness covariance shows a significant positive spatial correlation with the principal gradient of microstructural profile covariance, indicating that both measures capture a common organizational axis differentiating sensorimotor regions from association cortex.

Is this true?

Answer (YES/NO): YES